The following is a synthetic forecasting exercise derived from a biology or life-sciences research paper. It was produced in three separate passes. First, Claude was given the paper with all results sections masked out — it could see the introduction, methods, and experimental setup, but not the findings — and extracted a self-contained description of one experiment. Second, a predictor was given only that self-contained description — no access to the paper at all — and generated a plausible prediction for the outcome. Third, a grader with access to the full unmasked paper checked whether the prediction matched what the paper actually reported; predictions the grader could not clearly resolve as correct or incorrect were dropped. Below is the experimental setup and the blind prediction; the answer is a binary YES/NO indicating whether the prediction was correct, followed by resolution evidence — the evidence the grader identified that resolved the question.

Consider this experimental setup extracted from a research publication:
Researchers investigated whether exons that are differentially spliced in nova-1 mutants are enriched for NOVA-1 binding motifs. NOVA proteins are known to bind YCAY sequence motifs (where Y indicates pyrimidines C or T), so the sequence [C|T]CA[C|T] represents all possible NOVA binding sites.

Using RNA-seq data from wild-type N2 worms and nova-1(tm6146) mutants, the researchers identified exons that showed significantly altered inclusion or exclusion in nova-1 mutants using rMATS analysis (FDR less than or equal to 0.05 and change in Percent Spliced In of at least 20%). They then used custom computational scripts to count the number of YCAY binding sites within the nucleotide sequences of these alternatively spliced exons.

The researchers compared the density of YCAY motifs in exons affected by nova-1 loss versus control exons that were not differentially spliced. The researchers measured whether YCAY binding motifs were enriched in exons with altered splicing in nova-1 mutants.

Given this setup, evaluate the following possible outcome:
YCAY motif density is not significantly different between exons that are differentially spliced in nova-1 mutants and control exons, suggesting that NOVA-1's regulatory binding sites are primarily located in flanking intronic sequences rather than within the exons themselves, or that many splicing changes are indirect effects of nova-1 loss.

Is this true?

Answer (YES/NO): NO